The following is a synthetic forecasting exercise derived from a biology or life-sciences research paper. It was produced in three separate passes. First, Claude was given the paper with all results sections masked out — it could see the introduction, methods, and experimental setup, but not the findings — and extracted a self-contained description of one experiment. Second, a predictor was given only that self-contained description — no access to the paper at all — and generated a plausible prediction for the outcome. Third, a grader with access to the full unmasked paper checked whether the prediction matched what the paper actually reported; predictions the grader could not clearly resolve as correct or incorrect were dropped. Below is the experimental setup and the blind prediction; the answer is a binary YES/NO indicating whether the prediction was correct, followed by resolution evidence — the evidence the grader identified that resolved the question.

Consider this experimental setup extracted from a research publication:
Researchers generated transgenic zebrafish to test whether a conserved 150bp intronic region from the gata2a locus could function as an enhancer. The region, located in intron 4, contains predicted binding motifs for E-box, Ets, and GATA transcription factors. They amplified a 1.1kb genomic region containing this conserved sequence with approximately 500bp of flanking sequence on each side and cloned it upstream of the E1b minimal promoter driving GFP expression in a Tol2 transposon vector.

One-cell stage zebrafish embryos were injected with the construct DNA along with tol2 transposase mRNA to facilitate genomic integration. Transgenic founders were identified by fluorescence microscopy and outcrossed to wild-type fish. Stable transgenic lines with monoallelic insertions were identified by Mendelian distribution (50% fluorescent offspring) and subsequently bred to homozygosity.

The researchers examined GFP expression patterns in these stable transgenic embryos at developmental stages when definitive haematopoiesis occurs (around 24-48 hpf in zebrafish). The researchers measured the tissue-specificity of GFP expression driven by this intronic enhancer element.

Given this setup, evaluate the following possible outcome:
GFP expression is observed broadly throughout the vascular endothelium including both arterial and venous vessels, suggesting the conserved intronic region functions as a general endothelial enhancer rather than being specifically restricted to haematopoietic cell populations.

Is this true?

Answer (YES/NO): YES